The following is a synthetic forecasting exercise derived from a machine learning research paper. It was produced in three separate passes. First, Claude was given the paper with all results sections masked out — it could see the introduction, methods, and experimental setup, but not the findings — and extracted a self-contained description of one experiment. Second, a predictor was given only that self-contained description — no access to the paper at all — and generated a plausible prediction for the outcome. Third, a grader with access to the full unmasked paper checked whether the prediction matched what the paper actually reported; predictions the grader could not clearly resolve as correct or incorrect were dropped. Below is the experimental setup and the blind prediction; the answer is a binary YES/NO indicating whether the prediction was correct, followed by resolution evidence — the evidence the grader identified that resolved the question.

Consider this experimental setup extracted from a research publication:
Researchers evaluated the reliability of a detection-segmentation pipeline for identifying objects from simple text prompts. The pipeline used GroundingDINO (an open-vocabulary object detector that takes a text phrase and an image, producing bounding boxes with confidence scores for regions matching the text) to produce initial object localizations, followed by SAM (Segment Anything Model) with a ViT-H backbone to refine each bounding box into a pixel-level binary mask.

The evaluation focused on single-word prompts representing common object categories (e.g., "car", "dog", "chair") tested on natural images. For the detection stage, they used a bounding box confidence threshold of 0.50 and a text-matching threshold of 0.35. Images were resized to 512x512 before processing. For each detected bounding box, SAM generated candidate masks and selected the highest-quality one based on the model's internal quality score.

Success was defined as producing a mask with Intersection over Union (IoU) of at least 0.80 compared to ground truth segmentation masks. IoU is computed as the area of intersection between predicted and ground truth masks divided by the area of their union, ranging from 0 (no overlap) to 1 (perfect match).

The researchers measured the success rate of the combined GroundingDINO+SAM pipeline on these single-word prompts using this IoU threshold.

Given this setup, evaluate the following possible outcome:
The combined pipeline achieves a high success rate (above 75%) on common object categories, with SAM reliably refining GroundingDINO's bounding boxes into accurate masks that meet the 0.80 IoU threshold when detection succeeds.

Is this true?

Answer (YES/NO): YES